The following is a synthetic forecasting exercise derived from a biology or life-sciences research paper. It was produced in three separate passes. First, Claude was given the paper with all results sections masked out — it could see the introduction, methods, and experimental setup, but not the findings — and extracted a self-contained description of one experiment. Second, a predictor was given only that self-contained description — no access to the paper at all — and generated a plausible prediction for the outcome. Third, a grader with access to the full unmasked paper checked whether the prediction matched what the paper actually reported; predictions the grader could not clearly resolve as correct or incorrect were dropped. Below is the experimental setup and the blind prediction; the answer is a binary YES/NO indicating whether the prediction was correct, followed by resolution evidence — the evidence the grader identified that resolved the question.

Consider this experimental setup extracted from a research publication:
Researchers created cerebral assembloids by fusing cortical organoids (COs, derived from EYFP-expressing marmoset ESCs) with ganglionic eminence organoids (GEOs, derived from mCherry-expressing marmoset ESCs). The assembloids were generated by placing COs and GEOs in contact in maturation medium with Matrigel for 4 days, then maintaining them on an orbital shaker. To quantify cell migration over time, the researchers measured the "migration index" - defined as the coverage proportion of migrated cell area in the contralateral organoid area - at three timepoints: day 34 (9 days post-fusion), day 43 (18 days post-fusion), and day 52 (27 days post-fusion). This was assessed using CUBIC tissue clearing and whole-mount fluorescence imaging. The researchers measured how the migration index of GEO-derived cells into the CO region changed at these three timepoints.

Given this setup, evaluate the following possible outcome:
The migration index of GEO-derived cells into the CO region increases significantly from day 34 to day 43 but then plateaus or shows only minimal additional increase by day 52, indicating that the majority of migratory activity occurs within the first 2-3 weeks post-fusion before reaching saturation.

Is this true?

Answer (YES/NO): NO